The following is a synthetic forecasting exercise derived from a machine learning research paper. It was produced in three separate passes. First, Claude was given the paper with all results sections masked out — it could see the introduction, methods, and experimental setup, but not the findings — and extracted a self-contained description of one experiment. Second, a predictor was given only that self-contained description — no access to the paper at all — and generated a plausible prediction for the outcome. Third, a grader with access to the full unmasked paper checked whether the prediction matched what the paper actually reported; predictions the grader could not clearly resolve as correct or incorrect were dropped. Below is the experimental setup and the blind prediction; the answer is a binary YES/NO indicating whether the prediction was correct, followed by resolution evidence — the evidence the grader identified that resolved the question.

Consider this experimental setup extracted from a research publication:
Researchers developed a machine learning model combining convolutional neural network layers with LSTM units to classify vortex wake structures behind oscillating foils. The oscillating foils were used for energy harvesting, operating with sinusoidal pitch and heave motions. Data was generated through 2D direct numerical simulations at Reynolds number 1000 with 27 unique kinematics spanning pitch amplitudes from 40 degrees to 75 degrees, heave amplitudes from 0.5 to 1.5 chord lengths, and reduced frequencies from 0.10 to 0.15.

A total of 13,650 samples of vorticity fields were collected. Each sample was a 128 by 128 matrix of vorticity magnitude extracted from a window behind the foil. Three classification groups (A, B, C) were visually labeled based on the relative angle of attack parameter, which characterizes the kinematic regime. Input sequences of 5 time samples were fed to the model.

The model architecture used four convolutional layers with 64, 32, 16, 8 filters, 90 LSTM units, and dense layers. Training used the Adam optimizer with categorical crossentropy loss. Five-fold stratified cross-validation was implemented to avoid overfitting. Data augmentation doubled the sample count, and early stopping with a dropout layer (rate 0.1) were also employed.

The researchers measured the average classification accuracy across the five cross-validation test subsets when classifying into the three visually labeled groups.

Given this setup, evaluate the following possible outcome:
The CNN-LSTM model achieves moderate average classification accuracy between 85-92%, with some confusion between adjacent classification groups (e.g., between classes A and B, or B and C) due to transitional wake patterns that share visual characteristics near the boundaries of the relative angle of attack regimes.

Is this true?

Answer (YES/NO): NO